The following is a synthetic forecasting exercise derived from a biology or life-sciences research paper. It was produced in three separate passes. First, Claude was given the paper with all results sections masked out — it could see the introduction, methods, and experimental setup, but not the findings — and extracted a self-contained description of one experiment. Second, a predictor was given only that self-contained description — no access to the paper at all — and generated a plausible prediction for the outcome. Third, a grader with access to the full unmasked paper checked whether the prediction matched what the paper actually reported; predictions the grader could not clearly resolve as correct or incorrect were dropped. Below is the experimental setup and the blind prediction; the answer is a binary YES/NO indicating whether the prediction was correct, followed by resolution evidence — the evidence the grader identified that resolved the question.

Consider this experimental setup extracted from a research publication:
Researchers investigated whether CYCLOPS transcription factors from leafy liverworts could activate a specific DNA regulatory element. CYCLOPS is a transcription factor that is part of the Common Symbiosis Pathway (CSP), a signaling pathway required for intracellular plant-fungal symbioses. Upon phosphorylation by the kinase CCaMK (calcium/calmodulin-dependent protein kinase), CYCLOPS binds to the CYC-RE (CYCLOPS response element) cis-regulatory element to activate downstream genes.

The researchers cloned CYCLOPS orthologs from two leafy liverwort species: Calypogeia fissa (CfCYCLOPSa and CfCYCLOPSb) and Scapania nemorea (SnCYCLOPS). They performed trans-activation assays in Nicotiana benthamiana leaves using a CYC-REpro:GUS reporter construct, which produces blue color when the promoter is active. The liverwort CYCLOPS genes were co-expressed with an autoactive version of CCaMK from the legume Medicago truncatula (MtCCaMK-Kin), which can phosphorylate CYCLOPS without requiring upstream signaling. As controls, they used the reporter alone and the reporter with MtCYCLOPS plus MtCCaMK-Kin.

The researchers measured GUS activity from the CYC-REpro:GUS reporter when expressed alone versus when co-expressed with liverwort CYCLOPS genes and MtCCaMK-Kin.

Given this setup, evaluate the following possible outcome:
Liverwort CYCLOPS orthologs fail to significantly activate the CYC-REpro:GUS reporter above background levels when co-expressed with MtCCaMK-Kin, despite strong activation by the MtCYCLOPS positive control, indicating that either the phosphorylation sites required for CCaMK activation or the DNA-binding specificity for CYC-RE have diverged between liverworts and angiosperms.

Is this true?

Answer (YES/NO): NO